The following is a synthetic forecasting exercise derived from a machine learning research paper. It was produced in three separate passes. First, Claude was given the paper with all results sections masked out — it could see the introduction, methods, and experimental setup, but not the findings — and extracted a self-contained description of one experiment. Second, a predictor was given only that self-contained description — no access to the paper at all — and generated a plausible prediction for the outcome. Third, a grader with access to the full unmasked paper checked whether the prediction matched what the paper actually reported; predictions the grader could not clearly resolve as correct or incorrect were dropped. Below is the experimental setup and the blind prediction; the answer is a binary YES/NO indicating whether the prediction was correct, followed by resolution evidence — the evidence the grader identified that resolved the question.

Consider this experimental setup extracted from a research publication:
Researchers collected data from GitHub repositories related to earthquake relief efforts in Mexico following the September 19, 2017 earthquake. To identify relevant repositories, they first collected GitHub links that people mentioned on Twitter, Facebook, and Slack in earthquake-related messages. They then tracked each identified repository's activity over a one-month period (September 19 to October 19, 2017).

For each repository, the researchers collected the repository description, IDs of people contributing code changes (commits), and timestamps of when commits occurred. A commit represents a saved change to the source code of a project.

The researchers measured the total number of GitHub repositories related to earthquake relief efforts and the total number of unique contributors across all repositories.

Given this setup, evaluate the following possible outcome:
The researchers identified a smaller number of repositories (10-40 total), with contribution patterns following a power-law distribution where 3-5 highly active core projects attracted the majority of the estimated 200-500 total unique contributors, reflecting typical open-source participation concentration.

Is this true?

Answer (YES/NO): NO